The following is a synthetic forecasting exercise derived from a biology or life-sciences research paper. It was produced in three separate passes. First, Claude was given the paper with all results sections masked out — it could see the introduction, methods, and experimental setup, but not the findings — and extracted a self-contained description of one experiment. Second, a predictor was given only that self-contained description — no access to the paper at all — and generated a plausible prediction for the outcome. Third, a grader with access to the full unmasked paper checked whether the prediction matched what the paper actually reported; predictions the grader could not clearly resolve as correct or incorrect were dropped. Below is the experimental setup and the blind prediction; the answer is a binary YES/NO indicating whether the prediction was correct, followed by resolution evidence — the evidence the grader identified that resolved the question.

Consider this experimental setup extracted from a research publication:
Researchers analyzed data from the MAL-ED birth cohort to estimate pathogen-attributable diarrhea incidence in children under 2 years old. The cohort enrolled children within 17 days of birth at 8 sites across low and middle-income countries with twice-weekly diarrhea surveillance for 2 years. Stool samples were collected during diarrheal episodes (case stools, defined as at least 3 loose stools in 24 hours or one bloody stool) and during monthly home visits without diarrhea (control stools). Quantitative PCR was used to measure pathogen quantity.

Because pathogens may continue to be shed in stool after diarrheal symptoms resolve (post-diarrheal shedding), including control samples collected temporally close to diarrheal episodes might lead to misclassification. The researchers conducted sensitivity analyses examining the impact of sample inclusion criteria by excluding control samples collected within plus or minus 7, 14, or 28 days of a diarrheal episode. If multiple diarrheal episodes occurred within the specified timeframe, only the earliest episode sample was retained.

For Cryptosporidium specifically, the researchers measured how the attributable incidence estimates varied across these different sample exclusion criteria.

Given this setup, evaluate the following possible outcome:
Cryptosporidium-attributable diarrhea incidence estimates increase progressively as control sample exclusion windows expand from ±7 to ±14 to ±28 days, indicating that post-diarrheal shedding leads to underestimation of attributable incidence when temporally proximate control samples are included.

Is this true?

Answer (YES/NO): NO